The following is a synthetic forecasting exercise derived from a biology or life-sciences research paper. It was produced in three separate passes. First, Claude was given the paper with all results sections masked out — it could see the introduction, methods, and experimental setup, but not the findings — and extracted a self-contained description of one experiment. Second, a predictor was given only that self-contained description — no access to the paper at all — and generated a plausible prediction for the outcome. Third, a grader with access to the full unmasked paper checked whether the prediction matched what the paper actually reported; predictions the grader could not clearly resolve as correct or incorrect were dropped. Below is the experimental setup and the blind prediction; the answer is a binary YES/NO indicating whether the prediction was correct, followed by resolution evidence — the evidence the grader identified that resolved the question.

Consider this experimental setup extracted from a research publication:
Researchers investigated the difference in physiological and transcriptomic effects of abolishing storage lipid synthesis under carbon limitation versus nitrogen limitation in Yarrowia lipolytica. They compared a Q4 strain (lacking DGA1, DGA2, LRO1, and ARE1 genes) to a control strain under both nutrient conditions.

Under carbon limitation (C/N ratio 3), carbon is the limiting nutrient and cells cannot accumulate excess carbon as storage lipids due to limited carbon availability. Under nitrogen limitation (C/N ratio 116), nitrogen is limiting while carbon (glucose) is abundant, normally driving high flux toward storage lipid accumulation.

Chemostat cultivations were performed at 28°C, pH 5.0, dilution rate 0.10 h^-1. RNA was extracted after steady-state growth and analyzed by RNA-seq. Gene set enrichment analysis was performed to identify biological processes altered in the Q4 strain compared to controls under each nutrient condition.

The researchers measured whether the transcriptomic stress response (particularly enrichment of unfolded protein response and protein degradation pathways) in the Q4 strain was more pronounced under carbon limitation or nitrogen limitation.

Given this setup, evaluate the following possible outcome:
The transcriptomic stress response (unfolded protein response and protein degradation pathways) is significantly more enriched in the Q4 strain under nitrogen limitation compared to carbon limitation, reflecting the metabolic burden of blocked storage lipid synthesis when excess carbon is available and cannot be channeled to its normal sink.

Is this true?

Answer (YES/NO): YES